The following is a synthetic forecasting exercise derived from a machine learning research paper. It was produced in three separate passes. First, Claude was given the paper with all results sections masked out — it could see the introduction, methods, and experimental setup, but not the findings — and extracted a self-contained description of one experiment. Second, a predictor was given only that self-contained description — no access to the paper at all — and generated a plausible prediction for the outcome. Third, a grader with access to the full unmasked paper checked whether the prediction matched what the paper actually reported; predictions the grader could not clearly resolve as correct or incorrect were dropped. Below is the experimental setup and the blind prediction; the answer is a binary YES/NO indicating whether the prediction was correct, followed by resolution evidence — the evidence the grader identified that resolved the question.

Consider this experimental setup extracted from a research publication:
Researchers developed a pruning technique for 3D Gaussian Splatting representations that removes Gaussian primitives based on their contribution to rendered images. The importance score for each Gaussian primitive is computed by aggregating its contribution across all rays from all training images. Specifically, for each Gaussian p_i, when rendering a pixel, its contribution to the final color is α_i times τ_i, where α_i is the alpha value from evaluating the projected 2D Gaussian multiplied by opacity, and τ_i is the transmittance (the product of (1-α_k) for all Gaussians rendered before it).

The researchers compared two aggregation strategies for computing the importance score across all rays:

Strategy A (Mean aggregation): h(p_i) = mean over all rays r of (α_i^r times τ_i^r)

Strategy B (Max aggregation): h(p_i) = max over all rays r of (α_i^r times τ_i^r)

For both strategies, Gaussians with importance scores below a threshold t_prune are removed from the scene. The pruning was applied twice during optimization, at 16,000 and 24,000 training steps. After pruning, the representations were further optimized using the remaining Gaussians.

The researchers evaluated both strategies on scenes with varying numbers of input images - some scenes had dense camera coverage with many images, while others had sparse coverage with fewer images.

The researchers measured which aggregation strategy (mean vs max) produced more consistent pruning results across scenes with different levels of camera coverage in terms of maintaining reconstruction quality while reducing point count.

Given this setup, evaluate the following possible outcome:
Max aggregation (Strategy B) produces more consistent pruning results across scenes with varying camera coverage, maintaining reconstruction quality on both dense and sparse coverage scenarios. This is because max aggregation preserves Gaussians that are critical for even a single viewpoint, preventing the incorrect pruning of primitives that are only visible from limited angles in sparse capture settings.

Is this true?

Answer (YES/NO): YES